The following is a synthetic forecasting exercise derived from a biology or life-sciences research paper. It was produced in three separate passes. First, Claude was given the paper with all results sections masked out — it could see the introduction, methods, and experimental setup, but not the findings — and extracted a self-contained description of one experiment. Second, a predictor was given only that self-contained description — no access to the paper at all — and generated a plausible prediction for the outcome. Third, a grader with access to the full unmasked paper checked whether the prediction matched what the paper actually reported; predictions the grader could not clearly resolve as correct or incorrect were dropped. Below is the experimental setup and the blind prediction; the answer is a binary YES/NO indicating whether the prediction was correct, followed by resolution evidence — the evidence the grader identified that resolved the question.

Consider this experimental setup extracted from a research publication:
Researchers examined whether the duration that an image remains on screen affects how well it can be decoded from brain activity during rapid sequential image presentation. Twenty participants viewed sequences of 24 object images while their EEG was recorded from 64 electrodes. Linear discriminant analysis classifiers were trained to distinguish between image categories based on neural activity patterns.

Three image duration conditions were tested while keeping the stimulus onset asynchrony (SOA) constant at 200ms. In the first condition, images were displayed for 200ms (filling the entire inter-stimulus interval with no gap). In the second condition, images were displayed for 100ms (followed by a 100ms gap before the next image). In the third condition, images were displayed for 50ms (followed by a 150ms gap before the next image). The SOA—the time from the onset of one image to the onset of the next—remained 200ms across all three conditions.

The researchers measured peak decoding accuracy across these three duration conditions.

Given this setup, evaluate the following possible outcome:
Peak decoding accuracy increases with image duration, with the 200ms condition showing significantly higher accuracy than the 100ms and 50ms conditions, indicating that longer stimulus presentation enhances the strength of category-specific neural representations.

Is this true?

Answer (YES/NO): NO